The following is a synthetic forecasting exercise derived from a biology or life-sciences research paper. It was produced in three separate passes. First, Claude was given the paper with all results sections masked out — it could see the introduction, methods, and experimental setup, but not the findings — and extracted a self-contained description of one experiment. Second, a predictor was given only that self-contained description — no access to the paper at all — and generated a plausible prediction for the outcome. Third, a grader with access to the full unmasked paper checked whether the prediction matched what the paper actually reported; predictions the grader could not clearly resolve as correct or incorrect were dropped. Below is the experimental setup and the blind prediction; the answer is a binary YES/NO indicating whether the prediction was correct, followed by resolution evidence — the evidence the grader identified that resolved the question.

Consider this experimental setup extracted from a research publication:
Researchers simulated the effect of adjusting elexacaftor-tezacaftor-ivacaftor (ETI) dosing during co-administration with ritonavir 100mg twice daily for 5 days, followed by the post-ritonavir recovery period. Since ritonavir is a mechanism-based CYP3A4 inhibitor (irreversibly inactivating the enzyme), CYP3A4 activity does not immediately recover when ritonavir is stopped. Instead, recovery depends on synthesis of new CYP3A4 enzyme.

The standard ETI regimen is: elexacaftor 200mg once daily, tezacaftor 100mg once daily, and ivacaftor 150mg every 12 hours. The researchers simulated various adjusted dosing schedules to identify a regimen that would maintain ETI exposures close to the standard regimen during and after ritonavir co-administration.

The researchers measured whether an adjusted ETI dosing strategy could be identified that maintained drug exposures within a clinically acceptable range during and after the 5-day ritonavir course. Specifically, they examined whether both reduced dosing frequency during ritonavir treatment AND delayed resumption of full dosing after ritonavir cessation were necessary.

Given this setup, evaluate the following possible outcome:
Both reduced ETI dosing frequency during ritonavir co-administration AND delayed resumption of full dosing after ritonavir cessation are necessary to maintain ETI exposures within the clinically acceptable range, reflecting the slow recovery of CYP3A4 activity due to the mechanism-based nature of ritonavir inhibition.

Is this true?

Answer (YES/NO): YES